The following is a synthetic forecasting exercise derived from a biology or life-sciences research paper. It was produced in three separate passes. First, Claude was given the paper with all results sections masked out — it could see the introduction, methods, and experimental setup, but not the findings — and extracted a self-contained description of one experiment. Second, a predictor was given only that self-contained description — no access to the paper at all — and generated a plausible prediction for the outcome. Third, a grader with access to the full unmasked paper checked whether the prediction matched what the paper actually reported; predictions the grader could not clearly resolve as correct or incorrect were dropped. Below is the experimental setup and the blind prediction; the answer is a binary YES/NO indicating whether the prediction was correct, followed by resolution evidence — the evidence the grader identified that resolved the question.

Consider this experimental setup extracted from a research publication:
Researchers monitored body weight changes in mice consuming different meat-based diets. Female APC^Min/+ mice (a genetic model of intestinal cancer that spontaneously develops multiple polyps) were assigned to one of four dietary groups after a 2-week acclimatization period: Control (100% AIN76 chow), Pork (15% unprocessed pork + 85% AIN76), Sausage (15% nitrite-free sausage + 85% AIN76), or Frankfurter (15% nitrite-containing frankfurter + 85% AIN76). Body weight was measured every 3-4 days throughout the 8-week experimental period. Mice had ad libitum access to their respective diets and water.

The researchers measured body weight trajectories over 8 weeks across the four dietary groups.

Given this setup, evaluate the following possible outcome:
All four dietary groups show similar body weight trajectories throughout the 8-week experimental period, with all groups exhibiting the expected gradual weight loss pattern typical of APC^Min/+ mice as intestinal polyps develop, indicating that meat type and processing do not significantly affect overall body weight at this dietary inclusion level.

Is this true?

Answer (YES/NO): NO